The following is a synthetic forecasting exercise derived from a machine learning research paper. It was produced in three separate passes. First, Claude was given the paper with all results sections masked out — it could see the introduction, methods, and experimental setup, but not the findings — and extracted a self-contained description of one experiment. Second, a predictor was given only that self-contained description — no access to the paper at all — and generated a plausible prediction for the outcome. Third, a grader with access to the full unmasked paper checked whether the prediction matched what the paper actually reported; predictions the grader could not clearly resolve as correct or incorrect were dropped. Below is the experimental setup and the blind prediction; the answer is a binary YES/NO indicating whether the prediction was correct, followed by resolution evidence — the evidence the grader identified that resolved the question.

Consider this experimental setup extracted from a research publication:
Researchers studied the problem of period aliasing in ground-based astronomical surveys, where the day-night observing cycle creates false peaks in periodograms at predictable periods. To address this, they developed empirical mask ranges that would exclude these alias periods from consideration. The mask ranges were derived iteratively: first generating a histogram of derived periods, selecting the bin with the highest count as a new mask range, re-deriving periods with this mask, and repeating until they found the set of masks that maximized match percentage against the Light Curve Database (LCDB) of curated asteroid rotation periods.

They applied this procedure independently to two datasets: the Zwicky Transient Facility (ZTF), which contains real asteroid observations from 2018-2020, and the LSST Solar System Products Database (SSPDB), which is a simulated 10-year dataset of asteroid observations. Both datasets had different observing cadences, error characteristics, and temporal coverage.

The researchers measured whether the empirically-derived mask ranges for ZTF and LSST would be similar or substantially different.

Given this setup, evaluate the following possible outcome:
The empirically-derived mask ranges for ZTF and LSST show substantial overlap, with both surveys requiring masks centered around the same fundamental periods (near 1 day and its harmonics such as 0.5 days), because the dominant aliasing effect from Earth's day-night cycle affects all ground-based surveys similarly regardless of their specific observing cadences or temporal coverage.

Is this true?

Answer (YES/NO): YES